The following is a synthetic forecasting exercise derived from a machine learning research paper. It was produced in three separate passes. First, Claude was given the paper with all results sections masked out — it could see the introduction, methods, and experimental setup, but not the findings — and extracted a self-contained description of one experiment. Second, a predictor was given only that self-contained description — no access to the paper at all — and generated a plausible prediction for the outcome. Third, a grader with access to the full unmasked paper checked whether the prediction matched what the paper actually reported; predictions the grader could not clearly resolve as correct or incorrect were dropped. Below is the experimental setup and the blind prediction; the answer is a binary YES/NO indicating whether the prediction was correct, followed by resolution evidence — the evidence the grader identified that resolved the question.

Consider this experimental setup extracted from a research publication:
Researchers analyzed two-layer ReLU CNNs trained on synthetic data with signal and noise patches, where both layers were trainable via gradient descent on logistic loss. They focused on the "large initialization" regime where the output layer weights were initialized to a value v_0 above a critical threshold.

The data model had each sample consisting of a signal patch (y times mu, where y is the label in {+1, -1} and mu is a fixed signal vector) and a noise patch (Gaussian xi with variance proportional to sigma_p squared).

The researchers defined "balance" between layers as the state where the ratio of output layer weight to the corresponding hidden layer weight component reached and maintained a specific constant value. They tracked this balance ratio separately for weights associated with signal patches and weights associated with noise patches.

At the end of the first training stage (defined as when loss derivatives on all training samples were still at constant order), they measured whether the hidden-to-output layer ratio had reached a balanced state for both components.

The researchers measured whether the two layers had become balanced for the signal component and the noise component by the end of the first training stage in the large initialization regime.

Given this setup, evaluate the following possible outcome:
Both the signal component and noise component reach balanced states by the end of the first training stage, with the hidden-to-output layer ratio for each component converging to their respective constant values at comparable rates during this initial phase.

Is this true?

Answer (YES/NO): NO